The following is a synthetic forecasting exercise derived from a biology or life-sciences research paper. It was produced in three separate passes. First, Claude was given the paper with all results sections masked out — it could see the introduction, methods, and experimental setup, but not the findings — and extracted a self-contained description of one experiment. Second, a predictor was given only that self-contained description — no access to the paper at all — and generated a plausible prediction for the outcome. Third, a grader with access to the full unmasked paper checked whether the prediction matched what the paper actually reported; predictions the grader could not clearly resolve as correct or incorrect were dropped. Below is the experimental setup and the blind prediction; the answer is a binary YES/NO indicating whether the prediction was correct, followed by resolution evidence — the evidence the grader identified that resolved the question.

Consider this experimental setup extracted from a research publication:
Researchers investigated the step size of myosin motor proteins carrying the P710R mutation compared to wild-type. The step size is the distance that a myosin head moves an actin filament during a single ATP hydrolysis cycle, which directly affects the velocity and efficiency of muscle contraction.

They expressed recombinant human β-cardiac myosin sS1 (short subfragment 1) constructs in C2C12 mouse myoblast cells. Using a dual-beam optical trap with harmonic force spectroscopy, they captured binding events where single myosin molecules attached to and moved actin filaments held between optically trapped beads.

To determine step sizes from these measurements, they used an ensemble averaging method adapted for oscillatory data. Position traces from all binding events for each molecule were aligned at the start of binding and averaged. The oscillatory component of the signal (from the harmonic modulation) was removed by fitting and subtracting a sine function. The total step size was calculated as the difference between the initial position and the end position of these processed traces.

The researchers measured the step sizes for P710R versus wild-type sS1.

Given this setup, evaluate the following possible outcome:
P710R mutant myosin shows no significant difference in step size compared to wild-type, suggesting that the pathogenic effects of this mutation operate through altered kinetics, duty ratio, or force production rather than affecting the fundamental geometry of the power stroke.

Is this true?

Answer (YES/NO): NO